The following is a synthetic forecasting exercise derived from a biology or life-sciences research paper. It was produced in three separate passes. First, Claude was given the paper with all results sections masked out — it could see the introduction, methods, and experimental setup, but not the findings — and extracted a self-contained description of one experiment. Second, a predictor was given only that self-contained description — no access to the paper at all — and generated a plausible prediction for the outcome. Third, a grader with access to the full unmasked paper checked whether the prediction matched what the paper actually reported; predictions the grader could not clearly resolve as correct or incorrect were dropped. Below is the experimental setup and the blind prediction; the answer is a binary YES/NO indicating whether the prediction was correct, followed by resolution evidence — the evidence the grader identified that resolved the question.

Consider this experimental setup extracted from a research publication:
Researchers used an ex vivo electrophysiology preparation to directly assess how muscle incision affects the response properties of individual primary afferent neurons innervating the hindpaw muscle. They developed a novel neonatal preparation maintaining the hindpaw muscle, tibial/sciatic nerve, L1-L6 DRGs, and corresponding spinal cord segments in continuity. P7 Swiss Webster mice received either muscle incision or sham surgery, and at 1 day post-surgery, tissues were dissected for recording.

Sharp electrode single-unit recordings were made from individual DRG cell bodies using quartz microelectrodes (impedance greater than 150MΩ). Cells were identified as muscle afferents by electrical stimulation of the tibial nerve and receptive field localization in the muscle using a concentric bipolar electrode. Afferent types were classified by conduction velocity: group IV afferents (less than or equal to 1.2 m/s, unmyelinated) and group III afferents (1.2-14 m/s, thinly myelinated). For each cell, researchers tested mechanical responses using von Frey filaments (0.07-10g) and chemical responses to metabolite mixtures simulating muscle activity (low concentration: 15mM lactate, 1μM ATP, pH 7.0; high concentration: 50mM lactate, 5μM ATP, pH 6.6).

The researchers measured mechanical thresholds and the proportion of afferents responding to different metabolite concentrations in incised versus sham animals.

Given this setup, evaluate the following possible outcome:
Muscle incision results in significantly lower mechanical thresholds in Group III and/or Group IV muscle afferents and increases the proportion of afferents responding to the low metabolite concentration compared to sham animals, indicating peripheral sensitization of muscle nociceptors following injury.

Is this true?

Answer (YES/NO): NO